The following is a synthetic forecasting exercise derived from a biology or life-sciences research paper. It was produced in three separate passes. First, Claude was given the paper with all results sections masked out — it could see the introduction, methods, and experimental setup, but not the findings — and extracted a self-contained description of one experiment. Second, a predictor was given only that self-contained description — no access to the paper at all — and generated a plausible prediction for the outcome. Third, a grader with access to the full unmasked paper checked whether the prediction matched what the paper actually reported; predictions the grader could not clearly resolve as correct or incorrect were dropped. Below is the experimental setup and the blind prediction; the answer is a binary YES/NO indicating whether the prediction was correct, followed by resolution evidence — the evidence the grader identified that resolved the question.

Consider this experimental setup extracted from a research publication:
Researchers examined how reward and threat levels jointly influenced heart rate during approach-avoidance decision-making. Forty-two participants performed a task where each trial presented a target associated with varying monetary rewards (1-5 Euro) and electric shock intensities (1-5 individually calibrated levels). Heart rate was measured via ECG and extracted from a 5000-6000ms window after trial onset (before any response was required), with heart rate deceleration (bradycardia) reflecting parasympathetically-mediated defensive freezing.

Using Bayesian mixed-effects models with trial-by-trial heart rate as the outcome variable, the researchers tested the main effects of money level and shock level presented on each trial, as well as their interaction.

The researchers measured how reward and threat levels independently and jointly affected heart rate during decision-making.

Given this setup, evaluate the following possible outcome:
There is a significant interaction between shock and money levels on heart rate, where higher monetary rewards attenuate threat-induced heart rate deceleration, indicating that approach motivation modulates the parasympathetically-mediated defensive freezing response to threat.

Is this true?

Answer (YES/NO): NO